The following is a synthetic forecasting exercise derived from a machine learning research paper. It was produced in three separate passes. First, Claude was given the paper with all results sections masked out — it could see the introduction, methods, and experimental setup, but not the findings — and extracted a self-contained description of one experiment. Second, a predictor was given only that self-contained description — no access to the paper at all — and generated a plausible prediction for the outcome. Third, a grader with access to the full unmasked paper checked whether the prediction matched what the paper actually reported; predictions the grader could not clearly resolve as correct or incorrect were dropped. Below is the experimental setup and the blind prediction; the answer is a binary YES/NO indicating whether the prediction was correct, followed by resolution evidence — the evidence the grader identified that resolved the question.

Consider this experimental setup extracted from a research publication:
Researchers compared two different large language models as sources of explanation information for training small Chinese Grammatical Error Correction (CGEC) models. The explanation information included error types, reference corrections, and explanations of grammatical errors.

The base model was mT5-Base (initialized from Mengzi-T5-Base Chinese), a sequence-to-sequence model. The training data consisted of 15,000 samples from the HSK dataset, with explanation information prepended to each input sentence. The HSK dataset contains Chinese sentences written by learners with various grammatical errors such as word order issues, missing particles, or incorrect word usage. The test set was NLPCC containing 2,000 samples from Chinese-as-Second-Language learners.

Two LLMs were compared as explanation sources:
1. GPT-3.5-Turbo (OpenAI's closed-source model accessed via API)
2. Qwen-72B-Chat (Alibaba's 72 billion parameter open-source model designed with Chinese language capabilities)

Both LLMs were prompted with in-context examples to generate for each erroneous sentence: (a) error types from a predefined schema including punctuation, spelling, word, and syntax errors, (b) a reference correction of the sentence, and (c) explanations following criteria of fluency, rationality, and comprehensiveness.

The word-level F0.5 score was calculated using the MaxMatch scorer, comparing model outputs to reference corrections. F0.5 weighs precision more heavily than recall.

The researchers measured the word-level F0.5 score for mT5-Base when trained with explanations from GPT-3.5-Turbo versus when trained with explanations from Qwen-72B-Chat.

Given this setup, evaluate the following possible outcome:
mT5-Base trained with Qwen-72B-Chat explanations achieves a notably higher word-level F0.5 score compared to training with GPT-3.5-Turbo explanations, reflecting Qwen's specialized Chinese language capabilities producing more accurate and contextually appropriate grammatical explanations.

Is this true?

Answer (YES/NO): NO